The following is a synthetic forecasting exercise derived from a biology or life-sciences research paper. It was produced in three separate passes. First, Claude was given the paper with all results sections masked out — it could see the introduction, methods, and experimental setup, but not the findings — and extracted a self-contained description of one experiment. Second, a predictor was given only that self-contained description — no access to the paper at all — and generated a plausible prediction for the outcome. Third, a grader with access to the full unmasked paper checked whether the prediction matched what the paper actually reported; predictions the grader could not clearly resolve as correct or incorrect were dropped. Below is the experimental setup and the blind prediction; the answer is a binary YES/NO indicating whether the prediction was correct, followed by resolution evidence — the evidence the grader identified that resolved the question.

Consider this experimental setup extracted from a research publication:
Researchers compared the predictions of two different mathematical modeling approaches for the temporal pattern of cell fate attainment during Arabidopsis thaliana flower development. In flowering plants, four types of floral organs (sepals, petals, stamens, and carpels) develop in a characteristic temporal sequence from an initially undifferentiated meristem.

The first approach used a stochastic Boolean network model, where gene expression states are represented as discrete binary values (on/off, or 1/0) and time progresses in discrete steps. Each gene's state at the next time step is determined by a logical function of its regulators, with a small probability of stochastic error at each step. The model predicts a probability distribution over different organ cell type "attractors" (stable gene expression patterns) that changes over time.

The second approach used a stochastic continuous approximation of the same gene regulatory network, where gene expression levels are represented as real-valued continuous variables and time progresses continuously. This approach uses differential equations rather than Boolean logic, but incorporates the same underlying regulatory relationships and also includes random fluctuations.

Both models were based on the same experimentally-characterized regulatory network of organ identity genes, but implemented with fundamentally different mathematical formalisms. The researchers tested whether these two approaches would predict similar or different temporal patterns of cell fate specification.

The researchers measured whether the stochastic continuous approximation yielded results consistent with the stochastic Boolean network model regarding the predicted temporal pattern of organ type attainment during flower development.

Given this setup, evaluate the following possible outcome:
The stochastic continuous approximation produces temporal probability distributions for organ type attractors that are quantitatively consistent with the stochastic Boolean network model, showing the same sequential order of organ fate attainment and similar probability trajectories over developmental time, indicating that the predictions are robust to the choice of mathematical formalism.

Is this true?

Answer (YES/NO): YES